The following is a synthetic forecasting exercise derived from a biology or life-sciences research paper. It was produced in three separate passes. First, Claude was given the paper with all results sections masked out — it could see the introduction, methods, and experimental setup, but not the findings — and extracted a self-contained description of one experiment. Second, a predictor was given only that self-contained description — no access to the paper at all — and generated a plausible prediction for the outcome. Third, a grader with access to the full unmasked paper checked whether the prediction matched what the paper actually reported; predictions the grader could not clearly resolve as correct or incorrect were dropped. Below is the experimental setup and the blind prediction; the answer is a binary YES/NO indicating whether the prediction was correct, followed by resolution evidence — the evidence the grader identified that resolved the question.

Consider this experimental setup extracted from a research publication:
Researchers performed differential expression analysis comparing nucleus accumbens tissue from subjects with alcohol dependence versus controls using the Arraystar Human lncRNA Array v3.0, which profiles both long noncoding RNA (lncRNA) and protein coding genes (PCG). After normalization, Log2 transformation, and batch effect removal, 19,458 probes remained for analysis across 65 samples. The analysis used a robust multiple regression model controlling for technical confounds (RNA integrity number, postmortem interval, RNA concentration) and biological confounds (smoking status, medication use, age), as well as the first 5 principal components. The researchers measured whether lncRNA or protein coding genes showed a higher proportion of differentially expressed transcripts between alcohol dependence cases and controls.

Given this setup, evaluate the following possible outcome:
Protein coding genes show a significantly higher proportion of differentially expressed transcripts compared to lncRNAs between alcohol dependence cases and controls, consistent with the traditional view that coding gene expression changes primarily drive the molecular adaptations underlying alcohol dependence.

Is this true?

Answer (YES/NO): YES